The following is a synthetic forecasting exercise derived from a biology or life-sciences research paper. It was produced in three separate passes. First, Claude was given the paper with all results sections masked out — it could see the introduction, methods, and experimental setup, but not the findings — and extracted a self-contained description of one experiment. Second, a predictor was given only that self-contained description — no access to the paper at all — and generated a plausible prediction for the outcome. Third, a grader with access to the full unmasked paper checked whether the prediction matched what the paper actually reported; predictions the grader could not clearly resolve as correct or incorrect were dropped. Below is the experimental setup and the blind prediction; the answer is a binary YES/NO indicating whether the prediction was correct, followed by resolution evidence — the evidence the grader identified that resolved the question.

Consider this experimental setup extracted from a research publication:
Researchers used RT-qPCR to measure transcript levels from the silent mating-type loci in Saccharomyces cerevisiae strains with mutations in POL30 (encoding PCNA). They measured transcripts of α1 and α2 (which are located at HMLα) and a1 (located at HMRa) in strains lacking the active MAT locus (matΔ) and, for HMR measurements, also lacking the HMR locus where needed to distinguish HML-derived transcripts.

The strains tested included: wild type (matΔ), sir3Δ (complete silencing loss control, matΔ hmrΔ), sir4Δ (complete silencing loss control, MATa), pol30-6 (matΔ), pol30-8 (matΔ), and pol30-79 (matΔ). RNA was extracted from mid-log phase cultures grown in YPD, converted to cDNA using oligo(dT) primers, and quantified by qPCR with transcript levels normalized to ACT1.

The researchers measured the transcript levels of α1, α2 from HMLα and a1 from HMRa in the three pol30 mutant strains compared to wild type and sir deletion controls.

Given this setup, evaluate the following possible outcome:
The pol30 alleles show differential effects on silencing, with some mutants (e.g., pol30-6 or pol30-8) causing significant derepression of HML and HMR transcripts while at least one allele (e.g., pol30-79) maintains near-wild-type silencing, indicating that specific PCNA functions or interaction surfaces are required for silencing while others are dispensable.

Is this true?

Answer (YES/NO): NO